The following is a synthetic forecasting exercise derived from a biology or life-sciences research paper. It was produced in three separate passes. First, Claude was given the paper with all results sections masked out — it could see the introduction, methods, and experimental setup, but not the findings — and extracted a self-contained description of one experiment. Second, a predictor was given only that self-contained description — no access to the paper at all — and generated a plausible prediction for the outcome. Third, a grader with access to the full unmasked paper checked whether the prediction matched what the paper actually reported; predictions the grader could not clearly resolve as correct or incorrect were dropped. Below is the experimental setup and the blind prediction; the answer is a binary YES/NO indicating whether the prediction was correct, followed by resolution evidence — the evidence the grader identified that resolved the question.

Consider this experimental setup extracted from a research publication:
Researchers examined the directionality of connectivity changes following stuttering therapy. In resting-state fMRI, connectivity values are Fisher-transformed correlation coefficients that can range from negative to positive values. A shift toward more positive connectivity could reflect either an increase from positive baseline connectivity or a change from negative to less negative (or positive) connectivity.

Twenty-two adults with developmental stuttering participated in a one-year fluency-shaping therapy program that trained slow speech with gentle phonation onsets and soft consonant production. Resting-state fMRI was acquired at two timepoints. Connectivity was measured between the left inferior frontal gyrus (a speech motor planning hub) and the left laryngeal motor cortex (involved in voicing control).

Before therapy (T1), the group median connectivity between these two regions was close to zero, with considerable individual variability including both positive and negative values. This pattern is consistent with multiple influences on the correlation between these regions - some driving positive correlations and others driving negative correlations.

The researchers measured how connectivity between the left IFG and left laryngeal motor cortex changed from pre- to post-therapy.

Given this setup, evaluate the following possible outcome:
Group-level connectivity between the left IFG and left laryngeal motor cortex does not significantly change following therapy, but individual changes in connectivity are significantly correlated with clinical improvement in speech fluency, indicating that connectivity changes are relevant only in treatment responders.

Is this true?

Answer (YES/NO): NO